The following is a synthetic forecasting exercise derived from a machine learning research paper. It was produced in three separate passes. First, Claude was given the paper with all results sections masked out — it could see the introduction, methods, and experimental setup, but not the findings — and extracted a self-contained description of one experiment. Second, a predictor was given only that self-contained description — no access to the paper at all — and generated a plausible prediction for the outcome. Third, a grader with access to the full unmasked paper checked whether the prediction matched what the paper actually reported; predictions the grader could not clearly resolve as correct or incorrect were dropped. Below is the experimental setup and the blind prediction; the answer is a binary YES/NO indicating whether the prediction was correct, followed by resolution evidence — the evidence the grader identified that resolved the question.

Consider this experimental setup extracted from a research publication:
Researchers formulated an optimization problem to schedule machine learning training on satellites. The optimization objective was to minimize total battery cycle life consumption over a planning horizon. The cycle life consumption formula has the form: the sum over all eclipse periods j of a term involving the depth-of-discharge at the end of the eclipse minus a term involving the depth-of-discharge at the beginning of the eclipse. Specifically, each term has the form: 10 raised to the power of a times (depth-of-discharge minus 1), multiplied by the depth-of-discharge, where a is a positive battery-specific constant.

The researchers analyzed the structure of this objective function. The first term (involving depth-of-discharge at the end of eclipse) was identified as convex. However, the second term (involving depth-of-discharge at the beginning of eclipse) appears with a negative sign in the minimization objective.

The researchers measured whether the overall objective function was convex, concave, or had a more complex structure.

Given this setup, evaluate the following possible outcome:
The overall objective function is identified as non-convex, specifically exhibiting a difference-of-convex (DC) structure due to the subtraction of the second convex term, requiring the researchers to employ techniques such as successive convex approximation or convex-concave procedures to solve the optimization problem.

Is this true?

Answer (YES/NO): YES